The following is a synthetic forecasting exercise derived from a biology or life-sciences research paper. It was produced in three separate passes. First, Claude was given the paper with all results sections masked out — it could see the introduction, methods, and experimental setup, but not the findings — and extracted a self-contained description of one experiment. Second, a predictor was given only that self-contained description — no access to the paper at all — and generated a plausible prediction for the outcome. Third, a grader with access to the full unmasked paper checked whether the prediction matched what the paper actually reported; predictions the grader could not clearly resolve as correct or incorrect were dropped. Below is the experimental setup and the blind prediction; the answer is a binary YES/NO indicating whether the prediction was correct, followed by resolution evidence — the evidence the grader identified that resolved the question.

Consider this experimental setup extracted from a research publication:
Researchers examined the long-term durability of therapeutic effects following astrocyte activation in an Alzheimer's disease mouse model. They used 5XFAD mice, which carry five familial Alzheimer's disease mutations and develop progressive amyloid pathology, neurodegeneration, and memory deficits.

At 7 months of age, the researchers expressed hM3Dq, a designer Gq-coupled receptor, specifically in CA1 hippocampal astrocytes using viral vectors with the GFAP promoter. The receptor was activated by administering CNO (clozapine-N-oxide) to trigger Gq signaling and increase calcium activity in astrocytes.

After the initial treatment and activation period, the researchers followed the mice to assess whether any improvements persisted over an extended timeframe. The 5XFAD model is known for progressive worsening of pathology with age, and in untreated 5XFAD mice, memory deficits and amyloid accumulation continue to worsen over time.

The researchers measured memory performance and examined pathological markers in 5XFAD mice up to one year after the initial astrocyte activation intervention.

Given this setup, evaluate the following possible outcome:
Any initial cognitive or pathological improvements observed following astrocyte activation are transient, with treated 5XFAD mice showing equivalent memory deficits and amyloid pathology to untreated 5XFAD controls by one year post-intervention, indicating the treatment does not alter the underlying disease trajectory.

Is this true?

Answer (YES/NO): NO